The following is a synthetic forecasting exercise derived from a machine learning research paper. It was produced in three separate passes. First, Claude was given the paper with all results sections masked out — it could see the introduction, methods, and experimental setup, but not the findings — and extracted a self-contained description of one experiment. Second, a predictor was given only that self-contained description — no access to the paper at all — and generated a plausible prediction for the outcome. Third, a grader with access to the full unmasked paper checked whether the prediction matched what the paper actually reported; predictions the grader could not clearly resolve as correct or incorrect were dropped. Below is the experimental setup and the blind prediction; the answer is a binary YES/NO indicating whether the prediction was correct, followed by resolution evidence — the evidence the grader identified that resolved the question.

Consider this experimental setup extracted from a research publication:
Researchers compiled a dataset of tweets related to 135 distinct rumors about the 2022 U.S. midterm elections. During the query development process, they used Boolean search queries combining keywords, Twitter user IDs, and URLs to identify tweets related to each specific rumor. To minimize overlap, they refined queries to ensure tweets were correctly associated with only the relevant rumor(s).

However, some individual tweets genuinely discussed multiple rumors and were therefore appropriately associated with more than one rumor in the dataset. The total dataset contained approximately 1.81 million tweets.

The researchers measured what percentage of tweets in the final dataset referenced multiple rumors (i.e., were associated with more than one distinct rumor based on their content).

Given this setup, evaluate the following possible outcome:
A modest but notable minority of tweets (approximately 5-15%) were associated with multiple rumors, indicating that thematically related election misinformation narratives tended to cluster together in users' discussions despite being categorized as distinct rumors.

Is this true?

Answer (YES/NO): NO